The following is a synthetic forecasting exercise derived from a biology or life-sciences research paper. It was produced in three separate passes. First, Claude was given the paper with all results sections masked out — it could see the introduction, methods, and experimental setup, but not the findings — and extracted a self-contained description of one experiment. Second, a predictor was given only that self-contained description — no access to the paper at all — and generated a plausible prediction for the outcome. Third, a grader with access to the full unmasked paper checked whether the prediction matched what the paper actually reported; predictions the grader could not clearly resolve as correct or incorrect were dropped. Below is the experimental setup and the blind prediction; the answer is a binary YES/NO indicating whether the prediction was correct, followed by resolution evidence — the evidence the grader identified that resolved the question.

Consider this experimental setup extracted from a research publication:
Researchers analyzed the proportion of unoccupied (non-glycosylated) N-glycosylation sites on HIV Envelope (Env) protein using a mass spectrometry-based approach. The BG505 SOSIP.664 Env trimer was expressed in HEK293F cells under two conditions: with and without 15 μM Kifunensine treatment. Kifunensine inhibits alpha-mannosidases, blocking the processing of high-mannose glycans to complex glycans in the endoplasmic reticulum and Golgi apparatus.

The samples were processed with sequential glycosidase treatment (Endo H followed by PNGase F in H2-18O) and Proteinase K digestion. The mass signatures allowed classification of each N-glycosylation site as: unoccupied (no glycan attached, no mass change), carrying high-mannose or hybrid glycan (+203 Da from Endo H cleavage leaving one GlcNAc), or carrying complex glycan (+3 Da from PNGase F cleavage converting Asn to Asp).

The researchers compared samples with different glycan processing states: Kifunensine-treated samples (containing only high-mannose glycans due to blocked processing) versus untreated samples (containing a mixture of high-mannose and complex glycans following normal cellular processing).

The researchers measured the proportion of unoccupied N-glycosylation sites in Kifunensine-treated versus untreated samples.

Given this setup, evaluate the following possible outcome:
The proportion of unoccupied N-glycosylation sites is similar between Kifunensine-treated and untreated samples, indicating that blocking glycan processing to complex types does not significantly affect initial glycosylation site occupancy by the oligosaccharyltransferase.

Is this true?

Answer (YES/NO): YES